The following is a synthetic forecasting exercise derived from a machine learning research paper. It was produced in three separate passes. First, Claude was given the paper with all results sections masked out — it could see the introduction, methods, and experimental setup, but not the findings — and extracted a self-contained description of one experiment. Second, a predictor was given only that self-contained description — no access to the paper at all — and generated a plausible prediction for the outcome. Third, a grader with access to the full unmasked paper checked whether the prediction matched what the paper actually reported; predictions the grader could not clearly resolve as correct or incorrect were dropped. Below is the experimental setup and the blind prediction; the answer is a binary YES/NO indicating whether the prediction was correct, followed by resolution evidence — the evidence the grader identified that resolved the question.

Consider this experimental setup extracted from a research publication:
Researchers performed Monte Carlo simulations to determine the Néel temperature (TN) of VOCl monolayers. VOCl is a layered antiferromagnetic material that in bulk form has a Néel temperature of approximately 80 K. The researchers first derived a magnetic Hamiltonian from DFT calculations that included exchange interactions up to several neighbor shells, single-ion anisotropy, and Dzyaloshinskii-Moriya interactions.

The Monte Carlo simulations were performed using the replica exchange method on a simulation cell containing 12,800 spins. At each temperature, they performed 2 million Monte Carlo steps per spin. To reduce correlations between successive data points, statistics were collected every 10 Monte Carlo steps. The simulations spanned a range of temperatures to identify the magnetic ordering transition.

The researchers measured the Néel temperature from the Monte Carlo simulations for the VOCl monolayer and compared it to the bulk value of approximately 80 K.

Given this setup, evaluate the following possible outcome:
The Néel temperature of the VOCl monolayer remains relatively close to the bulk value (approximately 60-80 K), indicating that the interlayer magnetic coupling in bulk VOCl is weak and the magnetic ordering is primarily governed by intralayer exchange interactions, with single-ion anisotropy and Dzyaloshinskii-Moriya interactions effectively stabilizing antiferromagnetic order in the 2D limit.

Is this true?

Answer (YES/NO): YES